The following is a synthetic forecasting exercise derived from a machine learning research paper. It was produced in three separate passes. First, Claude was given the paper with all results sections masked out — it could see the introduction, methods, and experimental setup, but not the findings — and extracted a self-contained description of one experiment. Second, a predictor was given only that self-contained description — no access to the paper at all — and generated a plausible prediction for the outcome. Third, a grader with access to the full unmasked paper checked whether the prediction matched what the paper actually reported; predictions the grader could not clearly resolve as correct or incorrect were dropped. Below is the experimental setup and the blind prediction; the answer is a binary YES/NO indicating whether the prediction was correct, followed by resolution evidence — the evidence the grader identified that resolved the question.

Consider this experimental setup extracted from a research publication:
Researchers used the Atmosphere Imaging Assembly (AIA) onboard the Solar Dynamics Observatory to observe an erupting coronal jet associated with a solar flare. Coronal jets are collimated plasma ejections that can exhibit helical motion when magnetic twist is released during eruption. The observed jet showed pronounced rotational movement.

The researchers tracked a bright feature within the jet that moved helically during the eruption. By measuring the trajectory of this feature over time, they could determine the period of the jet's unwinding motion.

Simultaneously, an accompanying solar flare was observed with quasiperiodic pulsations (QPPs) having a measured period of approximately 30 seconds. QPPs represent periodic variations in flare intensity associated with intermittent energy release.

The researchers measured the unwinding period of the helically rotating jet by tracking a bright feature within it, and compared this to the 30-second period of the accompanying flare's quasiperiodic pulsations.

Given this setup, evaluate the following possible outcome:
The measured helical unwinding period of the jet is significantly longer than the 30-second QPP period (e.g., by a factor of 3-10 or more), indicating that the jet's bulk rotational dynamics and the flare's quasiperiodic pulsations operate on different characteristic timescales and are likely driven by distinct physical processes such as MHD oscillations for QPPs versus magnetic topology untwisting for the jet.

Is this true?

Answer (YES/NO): YES